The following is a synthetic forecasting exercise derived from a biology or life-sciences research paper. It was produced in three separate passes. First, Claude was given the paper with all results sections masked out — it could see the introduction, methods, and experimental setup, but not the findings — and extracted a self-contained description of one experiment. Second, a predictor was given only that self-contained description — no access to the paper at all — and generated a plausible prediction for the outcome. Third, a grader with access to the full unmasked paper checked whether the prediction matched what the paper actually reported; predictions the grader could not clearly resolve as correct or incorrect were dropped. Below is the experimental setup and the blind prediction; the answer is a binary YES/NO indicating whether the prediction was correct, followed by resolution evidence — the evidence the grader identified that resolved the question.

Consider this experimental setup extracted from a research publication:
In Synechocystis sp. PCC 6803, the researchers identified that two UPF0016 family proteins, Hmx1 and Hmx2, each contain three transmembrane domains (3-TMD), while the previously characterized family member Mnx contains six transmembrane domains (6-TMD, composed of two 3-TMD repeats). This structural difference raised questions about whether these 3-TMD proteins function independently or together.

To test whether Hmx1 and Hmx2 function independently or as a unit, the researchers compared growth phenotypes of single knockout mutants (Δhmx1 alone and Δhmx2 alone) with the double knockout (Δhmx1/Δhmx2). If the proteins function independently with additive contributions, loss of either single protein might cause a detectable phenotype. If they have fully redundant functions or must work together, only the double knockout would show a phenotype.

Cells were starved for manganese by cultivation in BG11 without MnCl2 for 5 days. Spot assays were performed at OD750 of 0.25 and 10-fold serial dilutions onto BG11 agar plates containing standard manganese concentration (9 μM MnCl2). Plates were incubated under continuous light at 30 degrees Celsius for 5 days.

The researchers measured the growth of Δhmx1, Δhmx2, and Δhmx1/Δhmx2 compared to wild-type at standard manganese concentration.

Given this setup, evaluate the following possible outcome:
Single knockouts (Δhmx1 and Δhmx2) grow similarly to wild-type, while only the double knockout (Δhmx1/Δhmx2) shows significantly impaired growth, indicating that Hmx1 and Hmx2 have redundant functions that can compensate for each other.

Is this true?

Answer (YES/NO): NO